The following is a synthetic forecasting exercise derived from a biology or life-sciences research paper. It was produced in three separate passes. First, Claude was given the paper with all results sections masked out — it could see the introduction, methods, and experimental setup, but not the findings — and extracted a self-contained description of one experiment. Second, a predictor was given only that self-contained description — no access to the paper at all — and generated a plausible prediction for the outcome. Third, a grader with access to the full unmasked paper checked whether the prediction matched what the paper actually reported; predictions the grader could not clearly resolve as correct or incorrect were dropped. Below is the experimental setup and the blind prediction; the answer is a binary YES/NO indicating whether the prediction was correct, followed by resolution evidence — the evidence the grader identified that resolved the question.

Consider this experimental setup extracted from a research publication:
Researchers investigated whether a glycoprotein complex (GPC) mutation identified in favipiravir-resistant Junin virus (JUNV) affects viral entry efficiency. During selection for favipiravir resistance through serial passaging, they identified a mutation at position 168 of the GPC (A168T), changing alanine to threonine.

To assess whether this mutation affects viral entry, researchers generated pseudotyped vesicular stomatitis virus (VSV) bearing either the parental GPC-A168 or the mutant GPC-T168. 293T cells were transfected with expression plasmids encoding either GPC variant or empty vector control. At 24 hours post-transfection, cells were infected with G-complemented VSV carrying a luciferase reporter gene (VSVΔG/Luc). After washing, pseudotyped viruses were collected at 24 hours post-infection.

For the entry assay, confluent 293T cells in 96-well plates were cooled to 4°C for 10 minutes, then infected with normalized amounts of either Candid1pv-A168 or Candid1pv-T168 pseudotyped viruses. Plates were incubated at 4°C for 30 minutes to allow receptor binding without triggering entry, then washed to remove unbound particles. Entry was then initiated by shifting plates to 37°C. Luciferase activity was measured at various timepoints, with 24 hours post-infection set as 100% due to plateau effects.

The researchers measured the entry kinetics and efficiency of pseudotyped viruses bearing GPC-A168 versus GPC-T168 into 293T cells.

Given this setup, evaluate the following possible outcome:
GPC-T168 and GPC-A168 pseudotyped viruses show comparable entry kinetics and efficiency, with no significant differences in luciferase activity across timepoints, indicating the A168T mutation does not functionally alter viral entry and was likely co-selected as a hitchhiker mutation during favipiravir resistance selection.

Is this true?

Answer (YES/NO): NO